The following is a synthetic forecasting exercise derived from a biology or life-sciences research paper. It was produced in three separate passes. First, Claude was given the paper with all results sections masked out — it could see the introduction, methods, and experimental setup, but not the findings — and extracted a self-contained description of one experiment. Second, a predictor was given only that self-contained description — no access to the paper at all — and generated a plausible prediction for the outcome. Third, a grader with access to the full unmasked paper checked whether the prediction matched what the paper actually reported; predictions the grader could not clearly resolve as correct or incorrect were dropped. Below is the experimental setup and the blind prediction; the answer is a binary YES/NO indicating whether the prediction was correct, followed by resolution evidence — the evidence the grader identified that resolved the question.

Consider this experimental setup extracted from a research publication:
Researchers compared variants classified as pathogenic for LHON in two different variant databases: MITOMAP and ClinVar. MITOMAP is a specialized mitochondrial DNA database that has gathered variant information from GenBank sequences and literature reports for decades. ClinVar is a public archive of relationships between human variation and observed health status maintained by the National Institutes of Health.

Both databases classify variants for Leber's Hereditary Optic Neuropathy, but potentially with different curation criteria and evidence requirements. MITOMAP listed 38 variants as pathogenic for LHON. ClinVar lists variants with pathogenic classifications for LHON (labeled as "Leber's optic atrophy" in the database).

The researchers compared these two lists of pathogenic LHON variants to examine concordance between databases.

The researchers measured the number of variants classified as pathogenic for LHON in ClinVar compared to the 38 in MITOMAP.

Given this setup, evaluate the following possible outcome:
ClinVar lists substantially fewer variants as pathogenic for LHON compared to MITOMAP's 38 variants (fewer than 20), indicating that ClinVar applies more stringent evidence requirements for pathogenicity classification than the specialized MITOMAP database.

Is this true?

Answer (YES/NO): NO